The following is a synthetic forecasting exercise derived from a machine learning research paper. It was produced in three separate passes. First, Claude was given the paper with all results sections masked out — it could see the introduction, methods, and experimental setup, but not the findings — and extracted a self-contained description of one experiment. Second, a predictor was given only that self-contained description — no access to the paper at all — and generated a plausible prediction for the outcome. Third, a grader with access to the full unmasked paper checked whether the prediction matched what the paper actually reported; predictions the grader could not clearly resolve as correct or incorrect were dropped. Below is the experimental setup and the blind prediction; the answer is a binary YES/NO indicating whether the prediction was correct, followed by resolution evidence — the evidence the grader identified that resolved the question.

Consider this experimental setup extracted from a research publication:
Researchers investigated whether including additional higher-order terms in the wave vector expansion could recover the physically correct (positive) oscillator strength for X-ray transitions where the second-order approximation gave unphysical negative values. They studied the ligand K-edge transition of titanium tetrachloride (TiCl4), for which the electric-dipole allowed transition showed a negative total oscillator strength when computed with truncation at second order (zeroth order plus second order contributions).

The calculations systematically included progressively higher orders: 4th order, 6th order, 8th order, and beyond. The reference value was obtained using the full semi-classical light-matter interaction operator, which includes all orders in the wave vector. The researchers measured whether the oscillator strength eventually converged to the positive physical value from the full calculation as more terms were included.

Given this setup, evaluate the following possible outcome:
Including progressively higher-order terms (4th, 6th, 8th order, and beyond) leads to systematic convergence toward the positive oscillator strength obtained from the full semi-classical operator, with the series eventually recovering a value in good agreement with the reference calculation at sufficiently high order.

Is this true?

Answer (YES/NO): YES